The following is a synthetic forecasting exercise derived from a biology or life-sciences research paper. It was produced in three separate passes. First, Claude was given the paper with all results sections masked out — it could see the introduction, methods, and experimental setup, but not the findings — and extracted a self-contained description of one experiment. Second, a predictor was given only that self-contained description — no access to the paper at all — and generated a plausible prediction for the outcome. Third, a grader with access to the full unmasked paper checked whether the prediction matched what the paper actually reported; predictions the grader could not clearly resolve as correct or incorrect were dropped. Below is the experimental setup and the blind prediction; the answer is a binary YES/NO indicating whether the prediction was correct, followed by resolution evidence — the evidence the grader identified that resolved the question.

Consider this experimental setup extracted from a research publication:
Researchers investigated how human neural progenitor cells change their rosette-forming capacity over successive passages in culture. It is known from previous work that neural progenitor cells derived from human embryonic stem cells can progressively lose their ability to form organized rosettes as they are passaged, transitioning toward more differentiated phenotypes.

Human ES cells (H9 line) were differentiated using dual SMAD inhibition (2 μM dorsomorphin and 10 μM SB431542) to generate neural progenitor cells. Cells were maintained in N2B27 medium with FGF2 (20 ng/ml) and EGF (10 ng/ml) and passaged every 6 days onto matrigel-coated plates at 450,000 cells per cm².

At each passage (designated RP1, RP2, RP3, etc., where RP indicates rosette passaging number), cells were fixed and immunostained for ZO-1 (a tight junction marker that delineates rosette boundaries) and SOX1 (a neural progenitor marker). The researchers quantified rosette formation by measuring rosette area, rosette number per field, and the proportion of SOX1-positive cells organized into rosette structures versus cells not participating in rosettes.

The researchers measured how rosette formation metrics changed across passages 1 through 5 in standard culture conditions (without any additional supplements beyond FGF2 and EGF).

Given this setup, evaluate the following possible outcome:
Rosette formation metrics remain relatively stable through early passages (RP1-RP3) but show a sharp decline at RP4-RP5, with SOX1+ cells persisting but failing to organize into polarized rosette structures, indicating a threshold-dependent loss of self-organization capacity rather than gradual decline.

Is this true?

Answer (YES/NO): NO